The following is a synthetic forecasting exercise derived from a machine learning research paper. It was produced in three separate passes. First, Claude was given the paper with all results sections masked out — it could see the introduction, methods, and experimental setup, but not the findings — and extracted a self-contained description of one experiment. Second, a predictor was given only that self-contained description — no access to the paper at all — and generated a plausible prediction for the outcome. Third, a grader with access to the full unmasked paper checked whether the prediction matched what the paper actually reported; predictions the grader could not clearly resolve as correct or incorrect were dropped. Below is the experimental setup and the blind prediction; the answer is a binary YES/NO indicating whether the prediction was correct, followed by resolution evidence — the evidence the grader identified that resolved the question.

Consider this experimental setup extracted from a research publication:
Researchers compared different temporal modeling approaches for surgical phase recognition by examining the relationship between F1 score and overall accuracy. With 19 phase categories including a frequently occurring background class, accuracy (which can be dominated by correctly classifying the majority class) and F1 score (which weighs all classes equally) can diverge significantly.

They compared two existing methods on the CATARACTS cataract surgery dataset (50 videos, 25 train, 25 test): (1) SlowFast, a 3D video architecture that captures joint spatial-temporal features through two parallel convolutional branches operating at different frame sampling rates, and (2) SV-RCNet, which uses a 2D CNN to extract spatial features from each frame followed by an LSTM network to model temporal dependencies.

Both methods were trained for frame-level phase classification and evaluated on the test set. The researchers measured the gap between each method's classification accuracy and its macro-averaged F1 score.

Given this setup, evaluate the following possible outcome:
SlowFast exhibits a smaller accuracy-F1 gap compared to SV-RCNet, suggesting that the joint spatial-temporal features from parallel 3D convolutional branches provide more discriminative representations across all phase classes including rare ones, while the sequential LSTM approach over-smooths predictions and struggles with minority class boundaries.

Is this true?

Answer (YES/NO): YES